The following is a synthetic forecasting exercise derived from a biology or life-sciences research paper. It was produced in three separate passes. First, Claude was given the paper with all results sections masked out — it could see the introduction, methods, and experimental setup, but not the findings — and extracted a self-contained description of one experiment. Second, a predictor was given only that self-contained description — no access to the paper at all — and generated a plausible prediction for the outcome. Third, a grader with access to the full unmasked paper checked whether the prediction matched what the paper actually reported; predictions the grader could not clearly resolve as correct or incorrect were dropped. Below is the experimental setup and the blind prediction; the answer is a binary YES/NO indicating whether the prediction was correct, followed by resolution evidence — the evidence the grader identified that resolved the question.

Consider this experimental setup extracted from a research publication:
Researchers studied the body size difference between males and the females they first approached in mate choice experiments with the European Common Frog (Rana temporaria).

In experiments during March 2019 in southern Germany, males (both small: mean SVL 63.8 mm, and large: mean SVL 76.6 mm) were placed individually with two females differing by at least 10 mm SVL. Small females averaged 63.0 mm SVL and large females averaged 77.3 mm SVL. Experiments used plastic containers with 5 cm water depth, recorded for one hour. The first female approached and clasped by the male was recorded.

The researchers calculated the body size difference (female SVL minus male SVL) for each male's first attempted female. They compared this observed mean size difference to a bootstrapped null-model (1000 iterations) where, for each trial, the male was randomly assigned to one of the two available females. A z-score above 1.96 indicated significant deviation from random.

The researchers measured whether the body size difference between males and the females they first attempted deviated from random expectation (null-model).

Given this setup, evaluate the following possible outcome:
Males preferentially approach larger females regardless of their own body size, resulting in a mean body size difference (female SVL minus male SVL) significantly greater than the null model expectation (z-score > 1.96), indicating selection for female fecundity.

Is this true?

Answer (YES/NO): NO